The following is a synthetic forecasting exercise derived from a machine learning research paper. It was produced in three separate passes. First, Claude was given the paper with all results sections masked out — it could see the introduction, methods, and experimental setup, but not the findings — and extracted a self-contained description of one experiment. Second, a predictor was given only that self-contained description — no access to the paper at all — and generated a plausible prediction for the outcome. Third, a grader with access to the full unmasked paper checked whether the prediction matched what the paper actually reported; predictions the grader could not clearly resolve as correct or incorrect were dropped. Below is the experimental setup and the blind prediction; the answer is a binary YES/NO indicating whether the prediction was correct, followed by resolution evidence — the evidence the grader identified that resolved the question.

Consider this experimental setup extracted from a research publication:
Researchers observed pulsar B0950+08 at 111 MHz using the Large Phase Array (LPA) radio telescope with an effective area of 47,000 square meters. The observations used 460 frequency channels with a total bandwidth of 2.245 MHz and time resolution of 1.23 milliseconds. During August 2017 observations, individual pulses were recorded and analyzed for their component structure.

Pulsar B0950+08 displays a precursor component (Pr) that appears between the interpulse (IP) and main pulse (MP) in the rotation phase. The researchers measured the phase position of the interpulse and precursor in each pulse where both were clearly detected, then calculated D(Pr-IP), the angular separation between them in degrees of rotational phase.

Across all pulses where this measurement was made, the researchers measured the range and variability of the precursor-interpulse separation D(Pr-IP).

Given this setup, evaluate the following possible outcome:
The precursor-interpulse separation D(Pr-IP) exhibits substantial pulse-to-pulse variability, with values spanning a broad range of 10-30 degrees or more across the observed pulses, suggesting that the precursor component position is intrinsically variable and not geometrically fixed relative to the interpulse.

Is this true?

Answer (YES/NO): YES